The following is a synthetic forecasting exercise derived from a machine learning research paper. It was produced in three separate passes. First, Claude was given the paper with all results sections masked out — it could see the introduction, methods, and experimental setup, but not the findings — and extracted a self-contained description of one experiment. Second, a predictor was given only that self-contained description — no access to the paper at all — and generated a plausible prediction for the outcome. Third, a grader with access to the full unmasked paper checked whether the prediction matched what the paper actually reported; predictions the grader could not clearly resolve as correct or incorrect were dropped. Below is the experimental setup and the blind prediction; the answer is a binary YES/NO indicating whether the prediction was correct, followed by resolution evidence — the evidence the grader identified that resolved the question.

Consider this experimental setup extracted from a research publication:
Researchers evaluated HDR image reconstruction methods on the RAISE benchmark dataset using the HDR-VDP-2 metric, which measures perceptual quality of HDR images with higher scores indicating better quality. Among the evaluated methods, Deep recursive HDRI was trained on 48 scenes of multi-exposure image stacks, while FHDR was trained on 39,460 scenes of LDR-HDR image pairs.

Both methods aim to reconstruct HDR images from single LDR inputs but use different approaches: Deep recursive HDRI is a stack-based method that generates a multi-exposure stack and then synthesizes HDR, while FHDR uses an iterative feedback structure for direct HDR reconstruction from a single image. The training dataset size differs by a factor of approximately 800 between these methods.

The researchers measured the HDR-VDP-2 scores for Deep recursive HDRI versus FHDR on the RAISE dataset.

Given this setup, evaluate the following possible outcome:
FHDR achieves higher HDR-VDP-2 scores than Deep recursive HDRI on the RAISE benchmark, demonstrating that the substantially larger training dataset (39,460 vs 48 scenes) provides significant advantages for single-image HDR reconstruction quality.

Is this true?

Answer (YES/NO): YES